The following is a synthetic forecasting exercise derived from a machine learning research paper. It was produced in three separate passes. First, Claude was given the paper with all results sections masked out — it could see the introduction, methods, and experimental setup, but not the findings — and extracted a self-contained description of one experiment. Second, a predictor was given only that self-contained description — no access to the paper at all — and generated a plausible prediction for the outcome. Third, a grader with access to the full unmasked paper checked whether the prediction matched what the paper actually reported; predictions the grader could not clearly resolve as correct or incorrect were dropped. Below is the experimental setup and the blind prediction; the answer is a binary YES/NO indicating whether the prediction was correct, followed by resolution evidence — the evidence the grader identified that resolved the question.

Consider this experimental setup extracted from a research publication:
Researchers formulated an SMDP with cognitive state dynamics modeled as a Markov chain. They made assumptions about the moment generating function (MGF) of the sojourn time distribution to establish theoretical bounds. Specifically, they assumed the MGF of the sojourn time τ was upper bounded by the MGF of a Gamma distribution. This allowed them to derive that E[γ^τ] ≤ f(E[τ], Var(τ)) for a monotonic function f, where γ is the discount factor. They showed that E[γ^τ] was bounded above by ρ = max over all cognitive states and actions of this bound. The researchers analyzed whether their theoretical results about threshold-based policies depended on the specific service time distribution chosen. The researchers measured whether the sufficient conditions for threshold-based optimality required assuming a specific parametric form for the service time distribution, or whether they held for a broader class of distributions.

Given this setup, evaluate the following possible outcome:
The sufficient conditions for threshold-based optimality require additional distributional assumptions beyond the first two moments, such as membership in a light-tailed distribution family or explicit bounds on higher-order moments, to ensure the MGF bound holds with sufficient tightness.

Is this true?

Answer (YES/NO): YES